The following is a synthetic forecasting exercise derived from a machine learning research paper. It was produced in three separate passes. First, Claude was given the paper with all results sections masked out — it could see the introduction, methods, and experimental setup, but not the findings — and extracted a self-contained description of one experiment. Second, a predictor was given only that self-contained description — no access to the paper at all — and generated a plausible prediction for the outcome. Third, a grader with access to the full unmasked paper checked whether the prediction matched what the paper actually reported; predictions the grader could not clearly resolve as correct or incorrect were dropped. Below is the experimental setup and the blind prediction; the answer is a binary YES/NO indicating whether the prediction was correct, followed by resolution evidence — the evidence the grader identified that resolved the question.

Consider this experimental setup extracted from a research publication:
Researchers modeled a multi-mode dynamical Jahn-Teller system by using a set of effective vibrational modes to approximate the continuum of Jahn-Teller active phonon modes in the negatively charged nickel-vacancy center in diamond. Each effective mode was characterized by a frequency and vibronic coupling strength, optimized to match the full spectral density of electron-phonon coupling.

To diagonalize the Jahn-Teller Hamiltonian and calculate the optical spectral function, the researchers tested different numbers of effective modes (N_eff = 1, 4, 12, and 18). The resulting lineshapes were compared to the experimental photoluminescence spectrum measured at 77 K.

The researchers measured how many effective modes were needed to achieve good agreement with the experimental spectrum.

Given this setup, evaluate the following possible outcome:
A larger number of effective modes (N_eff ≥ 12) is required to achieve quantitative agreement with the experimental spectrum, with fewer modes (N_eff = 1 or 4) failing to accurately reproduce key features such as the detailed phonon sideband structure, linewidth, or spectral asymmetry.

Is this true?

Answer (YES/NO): YES